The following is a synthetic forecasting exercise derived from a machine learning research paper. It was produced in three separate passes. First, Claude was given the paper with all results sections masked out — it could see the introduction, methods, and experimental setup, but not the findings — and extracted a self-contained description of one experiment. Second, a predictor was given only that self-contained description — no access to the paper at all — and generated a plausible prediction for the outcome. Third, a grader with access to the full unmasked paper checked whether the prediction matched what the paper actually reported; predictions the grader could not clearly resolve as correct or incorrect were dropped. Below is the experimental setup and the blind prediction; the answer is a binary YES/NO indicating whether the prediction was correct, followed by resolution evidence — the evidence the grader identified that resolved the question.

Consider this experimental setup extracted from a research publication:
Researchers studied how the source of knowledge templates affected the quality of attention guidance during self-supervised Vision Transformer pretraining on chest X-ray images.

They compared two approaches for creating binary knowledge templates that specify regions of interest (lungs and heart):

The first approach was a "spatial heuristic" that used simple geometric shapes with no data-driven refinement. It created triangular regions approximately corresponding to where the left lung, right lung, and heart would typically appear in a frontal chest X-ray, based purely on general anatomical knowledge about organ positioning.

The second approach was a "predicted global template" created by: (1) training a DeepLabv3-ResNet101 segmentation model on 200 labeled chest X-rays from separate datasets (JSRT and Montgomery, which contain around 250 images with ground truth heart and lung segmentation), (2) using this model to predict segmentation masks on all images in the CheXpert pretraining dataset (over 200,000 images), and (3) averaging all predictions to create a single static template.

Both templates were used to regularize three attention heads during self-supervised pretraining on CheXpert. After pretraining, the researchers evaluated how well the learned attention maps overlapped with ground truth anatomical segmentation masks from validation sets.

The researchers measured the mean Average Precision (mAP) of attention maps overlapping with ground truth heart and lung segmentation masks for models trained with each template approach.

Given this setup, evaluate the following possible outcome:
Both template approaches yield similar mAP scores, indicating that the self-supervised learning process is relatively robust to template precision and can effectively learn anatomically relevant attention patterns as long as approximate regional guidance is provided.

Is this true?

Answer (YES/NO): NO